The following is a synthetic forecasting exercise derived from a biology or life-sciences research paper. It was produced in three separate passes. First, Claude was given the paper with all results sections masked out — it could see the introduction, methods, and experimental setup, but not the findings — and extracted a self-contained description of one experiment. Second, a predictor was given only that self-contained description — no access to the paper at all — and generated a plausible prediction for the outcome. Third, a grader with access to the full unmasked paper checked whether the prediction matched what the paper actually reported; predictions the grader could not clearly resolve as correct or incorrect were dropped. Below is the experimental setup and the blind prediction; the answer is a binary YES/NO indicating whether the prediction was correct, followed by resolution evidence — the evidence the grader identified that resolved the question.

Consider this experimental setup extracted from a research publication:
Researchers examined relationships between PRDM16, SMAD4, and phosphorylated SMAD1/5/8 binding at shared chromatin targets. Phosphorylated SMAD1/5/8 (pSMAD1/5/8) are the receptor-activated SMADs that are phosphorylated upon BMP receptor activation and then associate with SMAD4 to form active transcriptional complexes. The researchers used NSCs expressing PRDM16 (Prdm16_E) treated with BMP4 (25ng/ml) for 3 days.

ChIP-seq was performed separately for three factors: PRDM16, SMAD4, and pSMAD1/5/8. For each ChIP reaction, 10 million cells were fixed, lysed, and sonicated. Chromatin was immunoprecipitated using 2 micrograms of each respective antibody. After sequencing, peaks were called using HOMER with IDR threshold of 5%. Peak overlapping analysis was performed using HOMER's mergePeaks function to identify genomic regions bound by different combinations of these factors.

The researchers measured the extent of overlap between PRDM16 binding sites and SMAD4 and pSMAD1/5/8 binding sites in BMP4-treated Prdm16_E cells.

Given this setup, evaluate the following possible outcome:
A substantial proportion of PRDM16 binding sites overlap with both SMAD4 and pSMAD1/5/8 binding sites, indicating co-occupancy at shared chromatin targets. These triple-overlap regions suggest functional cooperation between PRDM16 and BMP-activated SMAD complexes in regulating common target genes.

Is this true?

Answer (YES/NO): YES